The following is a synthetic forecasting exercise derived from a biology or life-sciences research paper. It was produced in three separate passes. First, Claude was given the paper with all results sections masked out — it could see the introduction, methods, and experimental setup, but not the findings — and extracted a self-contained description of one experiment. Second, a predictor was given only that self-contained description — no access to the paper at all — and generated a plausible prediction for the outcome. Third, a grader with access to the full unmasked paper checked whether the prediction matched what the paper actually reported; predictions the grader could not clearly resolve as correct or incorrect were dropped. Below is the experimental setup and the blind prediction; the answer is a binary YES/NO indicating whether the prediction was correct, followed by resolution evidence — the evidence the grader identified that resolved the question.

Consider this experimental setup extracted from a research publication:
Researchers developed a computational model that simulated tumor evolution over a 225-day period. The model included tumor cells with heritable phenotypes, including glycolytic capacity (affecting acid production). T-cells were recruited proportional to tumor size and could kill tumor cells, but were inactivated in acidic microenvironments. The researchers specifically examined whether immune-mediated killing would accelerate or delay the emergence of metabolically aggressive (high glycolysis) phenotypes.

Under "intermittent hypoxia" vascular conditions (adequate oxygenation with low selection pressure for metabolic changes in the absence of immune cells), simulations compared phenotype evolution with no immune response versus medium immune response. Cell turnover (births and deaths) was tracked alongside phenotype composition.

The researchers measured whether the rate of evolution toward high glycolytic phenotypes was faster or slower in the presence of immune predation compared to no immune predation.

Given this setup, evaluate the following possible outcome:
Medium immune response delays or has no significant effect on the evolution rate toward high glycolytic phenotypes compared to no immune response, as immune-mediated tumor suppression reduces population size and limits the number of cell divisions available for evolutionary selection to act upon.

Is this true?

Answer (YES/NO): NO